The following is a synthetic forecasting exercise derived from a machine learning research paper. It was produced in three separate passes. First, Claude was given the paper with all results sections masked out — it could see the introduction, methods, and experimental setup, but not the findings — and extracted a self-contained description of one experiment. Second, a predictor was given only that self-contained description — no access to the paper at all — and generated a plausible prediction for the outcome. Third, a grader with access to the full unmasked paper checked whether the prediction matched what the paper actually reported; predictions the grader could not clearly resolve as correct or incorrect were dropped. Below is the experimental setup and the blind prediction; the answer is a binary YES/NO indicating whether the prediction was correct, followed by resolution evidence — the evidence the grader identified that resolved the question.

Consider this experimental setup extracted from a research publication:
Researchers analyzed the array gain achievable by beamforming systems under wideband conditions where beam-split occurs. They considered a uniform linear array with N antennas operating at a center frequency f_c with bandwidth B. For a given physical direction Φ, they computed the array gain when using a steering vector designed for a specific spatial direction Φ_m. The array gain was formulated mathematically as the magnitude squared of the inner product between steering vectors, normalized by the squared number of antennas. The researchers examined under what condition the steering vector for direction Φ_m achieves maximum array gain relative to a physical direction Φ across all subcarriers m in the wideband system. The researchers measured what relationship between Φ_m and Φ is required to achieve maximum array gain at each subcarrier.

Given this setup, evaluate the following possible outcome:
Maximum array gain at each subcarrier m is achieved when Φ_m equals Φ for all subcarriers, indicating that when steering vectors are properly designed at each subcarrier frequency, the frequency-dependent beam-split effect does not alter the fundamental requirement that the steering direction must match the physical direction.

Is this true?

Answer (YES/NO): NO